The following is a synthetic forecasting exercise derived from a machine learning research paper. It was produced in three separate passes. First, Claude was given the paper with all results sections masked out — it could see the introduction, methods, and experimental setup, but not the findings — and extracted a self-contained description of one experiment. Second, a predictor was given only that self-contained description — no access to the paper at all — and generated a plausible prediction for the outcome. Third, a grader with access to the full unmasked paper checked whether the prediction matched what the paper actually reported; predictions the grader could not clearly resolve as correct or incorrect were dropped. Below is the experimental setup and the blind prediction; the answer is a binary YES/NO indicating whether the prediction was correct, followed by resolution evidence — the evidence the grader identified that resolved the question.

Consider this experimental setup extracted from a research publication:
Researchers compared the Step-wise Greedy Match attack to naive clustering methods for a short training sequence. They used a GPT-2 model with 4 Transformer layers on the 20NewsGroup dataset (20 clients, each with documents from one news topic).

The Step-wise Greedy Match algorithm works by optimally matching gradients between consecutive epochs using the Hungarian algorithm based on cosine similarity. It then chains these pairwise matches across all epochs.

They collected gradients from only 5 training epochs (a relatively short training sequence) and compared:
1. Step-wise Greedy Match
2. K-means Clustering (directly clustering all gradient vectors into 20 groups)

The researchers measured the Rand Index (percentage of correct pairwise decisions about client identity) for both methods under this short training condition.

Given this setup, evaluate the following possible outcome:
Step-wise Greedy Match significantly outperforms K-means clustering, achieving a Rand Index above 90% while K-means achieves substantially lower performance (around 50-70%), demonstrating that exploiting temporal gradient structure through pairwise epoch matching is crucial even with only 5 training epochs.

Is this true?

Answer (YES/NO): YES